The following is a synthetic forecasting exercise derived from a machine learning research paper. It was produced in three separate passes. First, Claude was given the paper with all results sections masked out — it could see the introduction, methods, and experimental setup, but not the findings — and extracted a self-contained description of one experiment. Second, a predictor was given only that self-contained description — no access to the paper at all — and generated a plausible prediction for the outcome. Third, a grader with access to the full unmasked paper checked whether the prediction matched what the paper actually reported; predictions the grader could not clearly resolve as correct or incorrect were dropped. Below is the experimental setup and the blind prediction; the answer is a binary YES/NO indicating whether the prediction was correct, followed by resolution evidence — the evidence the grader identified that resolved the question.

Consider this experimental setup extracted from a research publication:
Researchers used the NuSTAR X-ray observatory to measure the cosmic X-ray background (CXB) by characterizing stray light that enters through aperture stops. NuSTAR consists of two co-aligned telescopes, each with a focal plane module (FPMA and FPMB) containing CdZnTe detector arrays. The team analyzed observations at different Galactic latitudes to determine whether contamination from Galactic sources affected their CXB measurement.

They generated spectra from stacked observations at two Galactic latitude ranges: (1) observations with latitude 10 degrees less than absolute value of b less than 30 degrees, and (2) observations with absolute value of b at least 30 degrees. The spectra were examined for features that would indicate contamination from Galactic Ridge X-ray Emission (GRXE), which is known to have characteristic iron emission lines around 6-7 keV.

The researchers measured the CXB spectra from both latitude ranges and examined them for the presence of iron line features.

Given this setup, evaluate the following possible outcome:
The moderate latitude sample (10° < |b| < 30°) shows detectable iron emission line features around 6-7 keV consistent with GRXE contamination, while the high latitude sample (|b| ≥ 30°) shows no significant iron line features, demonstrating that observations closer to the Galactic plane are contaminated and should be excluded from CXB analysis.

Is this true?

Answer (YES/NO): YES